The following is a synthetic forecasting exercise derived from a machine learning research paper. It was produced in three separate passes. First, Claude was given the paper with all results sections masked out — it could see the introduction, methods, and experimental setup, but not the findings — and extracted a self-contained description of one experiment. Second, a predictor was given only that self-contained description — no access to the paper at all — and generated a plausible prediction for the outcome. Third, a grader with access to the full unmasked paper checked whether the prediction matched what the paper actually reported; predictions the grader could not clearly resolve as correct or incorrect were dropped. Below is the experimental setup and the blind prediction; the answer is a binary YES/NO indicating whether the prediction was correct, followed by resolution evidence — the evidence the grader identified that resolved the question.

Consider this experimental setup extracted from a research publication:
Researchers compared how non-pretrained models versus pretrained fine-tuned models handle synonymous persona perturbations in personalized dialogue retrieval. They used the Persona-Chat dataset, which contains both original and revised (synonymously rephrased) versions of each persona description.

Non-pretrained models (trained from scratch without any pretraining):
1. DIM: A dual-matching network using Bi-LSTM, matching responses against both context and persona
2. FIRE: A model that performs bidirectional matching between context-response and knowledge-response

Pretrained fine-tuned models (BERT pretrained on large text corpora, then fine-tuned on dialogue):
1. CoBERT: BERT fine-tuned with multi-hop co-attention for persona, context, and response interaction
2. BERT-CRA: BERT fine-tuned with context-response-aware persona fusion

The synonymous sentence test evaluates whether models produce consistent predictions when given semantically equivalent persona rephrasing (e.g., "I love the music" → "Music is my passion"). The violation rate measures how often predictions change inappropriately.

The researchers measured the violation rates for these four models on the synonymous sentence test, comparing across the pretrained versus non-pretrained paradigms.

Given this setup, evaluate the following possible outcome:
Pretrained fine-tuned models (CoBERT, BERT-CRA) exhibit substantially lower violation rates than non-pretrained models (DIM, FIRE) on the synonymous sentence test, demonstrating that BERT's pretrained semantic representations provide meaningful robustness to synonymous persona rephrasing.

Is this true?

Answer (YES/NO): NO